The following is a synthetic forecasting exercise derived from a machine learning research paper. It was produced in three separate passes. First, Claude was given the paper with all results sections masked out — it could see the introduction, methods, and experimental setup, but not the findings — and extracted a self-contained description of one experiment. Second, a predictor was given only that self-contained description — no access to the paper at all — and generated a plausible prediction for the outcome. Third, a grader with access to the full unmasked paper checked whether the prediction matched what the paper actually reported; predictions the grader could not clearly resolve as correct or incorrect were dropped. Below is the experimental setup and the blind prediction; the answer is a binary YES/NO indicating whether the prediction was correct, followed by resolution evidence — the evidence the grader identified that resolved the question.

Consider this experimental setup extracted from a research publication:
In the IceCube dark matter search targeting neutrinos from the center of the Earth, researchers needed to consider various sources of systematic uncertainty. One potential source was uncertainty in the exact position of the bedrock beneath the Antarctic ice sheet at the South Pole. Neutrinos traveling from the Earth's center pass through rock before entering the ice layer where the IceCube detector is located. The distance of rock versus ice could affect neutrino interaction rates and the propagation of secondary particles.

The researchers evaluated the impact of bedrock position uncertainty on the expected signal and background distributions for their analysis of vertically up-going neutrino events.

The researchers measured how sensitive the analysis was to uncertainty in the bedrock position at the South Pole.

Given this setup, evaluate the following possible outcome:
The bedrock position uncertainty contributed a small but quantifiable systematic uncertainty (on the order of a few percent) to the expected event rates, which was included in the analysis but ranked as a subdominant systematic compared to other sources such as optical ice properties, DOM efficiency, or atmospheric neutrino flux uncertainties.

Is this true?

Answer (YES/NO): NO